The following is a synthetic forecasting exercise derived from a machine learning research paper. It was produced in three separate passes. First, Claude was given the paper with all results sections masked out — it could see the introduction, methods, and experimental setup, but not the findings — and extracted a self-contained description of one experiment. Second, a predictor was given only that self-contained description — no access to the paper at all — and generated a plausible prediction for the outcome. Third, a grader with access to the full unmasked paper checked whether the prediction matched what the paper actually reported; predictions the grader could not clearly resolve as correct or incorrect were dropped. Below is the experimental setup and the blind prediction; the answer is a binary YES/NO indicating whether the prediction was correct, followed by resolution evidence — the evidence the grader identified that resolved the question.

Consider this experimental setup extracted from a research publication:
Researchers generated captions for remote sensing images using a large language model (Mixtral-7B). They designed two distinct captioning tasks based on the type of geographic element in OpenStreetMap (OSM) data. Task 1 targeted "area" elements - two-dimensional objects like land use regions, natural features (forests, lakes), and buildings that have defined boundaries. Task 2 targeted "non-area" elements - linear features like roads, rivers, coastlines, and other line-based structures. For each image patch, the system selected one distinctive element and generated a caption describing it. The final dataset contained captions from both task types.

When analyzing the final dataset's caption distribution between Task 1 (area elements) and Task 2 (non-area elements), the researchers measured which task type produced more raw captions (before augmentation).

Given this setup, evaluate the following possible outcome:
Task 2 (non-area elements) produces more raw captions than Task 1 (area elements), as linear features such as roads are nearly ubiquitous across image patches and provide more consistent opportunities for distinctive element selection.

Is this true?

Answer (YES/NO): YES